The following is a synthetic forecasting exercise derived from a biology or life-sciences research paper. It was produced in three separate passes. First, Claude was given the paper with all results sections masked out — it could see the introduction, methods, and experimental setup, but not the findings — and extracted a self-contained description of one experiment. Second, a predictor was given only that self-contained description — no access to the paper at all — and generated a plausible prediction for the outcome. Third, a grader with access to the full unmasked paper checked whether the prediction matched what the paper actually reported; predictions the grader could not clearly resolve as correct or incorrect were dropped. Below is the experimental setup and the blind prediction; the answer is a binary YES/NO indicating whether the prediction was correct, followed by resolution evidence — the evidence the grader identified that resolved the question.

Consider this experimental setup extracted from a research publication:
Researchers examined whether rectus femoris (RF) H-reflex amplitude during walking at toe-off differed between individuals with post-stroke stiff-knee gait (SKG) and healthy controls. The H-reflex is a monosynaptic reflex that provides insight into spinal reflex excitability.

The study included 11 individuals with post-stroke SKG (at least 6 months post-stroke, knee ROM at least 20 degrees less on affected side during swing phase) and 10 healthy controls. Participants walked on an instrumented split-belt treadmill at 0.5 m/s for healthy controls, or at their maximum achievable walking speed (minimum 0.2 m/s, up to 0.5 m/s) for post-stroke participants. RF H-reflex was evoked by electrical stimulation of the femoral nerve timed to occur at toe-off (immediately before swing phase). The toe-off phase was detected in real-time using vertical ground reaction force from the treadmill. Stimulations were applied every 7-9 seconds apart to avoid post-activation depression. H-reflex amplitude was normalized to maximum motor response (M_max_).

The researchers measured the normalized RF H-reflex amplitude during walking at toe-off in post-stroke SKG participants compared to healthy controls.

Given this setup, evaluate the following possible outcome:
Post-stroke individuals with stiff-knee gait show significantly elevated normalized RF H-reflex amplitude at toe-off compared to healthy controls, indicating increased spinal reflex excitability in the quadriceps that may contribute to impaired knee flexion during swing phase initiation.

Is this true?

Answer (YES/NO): YES